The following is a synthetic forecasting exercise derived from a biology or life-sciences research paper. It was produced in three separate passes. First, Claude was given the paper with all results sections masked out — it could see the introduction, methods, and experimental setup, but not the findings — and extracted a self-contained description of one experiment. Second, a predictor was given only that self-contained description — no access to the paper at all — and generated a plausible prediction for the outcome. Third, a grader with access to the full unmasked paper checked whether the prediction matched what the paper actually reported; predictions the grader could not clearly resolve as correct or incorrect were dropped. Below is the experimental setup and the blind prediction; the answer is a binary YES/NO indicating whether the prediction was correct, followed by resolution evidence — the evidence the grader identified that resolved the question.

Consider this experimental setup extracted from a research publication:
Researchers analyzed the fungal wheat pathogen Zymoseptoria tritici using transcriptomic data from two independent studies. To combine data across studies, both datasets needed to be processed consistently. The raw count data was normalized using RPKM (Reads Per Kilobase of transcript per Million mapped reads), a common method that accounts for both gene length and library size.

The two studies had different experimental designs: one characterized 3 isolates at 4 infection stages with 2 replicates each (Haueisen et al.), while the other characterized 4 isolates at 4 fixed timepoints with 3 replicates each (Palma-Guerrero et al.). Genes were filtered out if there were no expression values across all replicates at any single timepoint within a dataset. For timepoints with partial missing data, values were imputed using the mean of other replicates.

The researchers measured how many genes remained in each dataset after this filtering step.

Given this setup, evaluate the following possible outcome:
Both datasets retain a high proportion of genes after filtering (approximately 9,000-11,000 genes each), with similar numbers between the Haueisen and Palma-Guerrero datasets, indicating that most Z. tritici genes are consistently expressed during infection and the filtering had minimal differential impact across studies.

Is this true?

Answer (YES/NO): NO